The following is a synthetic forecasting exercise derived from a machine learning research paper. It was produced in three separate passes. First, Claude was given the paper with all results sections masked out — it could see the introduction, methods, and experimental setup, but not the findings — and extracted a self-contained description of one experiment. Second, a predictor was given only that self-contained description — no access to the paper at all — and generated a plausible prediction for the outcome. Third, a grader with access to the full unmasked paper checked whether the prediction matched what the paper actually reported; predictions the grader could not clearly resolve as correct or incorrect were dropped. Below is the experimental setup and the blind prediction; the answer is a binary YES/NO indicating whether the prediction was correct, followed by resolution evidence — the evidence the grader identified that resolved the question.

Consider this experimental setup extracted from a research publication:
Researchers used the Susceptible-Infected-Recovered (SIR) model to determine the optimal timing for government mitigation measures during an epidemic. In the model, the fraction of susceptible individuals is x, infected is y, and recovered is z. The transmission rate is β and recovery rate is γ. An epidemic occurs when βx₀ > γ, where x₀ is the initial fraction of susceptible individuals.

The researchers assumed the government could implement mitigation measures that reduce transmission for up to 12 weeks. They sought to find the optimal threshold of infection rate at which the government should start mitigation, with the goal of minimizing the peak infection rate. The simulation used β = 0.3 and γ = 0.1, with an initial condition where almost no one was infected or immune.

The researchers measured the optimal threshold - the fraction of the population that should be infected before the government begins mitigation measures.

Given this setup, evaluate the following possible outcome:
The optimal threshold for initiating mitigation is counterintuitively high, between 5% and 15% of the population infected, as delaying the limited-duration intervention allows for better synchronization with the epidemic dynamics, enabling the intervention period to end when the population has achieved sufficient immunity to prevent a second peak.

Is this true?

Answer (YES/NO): YES